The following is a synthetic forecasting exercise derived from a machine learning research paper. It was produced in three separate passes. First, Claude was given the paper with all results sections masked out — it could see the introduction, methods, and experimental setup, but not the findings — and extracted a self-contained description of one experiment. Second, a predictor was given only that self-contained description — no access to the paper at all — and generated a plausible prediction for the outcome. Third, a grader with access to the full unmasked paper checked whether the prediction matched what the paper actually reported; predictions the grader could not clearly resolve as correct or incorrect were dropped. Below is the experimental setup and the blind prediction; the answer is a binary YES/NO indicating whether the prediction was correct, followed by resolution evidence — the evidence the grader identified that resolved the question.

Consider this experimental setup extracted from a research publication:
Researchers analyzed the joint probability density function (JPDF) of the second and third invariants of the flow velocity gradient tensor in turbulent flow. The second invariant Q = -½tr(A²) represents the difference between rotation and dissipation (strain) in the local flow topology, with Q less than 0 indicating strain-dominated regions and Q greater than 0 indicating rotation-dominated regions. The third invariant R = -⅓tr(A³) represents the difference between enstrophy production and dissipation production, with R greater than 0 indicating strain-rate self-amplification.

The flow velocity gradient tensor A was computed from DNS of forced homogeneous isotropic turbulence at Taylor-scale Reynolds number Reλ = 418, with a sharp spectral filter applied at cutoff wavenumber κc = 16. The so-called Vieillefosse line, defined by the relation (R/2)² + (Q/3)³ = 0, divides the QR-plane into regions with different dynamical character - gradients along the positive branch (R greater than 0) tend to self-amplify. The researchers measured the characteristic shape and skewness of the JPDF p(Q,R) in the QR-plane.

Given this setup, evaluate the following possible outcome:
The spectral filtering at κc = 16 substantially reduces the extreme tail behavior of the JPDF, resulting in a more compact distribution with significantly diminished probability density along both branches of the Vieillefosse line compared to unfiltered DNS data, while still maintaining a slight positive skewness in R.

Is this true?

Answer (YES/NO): NO